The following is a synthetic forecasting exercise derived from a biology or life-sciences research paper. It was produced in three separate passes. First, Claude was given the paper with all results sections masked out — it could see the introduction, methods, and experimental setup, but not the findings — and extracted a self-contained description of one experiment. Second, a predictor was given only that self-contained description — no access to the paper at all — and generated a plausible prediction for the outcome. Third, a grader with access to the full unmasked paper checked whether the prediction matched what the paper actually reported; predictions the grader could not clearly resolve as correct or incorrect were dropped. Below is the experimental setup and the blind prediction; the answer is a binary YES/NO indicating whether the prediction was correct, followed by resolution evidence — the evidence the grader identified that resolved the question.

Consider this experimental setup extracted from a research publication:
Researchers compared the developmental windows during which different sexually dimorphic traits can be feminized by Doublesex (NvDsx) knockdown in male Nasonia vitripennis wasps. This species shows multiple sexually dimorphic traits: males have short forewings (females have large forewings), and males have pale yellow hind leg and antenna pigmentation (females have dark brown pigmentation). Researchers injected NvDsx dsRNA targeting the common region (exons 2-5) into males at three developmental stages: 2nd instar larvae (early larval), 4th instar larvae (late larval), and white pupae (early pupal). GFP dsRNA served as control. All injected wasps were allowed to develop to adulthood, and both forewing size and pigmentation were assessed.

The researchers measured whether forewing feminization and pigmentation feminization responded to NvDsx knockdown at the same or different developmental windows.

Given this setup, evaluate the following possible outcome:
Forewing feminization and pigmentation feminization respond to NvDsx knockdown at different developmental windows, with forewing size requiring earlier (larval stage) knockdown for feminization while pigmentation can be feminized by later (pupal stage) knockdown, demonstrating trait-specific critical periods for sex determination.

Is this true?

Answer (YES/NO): NO